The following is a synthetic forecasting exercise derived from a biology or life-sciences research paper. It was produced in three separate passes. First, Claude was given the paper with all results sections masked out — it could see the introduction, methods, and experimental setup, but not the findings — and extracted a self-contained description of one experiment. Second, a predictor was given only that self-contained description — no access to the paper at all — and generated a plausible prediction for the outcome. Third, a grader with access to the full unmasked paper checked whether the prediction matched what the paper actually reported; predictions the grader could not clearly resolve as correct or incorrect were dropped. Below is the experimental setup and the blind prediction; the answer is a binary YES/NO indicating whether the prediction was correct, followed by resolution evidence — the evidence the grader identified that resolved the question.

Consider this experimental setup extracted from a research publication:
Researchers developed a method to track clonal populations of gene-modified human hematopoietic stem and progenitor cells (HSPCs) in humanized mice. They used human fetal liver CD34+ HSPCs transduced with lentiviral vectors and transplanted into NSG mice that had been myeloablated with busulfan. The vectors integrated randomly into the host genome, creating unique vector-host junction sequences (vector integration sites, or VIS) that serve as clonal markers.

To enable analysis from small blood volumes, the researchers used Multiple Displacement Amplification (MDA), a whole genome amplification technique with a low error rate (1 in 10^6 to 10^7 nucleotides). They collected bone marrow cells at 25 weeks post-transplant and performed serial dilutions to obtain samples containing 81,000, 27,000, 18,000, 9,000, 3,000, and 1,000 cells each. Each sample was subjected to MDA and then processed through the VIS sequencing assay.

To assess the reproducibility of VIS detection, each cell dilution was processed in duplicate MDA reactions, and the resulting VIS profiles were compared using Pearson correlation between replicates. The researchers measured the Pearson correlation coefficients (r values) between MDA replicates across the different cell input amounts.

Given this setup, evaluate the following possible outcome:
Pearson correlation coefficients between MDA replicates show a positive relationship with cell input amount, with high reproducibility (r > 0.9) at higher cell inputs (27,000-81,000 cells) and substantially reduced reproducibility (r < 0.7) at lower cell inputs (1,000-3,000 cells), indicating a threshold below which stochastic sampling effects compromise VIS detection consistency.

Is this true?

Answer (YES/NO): NO